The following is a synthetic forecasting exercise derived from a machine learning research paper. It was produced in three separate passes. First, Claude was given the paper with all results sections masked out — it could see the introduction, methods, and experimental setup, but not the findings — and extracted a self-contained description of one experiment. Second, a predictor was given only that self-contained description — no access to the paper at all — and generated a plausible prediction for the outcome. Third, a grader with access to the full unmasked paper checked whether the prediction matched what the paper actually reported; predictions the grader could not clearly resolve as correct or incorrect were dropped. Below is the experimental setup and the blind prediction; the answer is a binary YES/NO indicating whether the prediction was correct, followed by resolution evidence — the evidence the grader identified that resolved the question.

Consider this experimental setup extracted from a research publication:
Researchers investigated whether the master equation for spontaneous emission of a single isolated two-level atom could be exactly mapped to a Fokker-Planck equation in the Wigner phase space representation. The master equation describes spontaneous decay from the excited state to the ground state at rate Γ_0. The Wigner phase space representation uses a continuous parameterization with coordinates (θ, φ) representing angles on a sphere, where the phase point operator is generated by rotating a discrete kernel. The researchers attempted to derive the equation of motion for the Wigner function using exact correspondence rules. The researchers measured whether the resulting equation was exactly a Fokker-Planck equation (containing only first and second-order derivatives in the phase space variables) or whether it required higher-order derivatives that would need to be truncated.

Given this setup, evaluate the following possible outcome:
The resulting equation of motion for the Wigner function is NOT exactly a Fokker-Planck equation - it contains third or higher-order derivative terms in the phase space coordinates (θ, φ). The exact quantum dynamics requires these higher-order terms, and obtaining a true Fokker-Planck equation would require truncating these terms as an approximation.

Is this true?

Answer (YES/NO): NO